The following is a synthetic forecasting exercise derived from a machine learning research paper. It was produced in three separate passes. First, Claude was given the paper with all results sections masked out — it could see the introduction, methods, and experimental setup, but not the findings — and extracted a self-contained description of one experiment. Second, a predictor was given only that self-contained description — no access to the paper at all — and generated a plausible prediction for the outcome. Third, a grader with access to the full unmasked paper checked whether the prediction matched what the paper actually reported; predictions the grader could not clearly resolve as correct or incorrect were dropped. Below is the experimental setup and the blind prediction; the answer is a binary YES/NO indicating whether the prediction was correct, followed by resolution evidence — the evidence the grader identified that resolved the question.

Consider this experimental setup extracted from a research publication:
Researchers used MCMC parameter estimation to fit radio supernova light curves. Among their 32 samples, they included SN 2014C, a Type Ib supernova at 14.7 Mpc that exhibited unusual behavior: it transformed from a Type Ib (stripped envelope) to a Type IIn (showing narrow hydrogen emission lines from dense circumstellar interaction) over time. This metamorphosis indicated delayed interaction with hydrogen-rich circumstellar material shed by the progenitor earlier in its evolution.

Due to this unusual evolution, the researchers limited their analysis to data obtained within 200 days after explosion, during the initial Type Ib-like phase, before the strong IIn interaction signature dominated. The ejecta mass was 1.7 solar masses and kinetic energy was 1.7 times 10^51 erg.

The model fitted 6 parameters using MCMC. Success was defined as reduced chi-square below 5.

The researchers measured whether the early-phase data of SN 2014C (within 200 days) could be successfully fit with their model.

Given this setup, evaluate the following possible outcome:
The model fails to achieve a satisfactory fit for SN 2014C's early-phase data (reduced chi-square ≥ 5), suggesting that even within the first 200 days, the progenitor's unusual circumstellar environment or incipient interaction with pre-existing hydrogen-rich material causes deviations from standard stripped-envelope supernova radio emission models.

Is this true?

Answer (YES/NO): NO